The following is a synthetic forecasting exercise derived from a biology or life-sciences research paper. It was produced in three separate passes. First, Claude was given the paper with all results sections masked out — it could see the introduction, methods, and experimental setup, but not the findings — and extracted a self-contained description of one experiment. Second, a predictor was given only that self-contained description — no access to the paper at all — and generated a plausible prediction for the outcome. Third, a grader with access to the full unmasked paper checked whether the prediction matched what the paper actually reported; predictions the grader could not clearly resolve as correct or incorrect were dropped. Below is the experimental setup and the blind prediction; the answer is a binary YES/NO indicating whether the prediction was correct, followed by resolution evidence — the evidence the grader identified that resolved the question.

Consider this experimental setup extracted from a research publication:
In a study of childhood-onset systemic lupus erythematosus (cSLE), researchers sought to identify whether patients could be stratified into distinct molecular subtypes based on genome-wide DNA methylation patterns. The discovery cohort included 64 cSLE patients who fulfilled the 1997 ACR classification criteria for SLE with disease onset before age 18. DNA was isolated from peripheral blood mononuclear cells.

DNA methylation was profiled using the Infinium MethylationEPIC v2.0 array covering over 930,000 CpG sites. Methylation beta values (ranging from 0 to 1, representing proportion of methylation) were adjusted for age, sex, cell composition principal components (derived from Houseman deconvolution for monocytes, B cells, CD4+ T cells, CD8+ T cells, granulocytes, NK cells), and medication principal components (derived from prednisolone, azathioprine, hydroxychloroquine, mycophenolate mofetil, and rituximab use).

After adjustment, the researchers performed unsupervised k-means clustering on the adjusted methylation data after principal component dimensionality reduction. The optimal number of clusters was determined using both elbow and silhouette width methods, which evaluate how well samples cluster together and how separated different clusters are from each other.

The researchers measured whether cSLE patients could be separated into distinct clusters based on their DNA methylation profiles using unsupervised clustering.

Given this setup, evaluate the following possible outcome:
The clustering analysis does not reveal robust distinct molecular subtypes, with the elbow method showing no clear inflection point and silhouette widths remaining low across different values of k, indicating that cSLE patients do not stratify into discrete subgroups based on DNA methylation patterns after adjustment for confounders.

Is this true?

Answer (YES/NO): NO